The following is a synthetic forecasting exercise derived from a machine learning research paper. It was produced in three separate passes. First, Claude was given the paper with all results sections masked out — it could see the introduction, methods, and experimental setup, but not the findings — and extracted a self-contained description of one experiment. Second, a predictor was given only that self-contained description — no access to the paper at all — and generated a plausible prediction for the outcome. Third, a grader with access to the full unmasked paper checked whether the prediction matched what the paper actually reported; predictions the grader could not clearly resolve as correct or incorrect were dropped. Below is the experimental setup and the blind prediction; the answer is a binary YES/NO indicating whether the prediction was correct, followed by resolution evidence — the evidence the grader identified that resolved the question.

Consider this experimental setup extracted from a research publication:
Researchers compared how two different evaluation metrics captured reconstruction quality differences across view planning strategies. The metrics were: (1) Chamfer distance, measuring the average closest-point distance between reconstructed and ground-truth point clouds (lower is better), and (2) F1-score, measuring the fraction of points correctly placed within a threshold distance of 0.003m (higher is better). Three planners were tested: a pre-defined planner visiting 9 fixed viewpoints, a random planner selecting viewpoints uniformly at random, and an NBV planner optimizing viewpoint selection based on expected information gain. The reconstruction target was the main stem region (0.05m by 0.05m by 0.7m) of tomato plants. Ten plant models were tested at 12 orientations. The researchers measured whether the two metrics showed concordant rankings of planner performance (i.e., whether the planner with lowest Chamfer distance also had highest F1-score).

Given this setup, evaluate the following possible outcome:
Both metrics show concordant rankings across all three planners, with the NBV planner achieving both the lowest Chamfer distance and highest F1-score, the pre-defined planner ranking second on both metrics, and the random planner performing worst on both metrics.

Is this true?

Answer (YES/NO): NO